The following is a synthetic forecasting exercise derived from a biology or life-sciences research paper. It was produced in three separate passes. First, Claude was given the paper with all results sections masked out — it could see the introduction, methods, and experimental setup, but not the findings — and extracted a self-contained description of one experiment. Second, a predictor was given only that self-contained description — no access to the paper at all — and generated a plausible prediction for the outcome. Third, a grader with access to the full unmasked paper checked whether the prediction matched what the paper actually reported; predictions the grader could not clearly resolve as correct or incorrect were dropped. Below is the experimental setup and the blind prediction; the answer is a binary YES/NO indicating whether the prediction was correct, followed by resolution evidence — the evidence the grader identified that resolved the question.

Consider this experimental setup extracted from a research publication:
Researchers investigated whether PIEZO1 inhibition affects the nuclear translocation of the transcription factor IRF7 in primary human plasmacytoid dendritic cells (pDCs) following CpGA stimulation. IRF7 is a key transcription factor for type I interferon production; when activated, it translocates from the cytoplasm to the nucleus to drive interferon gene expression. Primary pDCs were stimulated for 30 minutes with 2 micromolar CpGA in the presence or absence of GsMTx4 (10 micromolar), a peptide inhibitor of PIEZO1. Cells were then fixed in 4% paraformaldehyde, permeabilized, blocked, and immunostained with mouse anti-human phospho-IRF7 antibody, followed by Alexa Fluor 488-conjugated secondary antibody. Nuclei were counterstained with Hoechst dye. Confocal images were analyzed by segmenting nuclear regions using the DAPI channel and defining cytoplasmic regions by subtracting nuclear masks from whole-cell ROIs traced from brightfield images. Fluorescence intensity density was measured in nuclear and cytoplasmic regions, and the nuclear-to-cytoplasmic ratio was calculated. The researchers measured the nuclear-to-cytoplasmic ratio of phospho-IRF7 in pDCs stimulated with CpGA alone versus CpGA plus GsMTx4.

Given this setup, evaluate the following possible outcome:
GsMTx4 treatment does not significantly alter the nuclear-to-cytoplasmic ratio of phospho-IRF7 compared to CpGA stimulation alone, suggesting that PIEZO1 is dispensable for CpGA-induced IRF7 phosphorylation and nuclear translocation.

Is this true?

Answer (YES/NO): NO